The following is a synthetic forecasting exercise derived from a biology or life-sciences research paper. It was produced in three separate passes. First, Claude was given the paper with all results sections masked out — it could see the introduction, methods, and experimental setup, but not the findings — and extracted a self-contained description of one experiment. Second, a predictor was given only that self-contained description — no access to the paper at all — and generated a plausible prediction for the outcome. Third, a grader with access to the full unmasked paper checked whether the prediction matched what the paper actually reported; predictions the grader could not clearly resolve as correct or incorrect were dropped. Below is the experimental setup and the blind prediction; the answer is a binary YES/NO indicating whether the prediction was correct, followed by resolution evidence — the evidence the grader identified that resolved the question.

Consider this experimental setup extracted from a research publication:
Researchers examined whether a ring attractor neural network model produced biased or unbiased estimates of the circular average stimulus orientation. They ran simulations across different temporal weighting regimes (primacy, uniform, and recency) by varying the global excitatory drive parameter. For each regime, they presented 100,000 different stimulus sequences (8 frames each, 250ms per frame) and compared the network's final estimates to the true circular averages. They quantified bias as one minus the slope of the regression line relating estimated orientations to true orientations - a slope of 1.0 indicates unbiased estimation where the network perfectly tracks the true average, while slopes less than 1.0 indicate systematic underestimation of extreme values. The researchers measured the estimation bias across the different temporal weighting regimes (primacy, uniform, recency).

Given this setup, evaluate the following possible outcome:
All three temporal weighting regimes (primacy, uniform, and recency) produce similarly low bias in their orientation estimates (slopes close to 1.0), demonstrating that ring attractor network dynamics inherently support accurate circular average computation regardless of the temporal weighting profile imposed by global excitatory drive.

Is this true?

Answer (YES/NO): YES